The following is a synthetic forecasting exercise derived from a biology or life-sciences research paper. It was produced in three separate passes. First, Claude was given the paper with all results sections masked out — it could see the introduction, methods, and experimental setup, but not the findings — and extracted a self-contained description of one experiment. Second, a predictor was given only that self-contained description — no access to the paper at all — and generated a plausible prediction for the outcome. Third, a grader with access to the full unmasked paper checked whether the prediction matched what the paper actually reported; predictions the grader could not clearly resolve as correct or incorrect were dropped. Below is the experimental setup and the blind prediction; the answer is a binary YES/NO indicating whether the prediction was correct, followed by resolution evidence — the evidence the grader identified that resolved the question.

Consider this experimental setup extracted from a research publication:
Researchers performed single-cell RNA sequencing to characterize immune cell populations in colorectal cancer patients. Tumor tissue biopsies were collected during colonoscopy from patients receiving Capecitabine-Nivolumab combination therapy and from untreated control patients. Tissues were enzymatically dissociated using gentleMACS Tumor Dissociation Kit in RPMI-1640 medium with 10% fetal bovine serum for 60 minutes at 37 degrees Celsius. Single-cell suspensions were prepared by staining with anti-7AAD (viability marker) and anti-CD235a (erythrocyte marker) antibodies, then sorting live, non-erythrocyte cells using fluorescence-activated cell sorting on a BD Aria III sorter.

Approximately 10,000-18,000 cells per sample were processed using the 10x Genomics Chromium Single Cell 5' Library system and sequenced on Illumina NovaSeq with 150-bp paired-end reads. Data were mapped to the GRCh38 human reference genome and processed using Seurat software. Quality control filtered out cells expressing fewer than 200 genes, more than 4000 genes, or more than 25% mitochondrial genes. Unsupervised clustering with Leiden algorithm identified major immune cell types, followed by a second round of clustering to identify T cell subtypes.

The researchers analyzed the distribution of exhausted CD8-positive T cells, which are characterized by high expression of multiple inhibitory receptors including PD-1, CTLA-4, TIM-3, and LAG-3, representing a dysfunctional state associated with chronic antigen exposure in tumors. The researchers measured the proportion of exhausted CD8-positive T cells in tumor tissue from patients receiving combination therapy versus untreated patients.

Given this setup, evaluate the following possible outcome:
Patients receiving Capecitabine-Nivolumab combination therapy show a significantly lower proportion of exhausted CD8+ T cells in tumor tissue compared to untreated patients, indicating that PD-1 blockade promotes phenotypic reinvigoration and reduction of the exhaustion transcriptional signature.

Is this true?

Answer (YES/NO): NO